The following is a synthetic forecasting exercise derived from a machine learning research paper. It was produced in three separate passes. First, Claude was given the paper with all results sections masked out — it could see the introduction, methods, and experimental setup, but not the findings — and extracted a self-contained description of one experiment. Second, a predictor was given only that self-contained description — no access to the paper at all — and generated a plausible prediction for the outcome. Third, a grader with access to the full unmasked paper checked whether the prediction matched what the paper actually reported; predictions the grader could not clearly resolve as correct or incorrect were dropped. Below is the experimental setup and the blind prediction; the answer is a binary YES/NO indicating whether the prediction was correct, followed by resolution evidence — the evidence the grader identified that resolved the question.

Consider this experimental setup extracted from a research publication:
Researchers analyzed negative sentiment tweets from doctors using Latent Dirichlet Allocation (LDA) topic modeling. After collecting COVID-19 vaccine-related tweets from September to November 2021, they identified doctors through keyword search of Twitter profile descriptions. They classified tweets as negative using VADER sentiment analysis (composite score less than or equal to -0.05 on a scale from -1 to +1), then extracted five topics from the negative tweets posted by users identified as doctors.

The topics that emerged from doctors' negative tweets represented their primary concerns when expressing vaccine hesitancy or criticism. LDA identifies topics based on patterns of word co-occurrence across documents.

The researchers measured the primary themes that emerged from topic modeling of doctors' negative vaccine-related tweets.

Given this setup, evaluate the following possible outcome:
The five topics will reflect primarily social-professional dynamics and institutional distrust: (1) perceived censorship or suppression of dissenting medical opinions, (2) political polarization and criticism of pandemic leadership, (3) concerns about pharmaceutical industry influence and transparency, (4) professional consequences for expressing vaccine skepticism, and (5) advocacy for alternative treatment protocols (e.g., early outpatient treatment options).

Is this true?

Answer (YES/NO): NO